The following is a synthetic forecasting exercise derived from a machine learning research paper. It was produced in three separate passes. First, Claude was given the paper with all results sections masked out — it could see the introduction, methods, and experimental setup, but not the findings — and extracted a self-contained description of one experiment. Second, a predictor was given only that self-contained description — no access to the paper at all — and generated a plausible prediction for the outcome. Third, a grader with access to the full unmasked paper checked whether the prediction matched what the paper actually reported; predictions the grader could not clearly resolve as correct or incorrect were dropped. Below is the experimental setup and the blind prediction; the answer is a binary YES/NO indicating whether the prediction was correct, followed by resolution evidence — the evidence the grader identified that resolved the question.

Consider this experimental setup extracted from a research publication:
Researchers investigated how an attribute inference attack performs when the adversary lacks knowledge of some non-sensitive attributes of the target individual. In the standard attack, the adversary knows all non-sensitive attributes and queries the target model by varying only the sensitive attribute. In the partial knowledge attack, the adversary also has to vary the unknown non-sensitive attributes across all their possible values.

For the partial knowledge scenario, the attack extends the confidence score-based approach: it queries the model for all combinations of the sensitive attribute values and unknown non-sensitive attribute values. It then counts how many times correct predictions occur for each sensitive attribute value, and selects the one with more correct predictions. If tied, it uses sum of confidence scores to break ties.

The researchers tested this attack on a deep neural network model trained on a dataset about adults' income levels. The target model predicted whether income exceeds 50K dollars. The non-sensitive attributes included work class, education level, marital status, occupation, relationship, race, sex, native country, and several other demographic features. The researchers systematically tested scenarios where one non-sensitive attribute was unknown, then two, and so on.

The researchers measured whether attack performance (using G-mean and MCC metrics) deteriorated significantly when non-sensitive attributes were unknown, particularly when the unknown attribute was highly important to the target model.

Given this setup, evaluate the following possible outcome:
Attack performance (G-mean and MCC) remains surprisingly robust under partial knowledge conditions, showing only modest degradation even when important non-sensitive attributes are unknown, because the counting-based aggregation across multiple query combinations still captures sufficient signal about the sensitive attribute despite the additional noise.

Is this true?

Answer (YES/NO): NO